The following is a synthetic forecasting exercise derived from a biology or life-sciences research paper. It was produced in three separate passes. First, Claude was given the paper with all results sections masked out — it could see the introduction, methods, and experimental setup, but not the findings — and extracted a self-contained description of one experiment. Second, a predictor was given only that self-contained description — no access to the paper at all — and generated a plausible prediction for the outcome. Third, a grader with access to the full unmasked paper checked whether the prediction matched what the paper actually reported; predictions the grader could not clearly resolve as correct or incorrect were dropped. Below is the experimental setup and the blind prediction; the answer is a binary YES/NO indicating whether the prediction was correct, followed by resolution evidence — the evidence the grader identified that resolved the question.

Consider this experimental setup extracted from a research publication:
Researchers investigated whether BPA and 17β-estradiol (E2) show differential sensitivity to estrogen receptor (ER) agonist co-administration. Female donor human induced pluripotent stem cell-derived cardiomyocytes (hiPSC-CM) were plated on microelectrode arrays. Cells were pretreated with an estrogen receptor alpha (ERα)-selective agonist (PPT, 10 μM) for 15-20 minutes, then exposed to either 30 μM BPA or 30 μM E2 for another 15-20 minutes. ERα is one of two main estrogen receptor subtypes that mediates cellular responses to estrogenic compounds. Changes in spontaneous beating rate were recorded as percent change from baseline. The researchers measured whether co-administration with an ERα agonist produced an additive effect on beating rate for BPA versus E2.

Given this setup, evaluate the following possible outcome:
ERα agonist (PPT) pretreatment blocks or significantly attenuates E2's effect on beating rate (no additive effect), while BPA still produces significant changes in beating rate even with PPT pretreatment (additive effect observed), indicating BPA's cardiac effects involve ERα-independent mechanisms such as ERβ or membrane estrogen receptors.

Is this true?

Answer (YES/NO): NO